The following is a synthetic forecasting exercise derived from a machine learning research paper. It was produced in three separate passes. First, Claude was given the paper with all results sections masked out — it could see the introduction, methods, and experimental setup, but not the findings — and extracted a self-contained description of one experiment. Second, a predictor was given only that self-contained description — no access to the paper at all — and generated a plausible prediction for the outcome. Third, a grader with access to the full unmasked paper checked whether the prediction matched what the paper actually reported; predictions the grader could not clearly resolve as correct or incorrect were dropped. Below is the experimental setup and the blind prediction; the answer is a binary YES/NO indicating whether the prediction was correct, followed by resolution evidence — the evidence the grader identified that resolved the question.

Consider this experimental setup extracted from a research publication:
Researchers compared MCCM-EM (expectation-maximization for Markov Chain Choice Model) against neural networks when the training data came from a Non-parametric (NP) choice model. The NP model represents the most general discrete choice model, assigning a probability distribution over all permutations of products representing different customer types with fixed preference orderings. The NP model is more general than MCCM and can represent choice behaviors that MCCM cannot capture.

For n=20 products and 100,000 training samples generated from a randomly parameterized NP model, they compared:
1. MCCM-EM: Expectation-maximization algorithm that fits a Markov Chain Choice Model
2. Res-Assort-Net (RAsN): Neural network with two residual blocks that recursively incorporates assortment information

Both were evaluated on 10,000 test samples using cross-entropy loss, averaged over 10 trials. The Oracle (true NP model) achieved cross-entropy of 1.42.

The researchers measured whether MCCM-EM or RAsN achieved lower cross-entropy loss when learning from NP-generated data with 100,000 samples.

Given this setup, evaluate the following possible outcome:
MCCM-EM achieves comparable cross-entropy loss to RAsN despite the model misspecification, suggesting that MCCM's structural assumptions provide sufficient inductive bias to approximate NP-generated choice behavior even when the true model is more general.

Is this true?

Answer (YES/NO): NO